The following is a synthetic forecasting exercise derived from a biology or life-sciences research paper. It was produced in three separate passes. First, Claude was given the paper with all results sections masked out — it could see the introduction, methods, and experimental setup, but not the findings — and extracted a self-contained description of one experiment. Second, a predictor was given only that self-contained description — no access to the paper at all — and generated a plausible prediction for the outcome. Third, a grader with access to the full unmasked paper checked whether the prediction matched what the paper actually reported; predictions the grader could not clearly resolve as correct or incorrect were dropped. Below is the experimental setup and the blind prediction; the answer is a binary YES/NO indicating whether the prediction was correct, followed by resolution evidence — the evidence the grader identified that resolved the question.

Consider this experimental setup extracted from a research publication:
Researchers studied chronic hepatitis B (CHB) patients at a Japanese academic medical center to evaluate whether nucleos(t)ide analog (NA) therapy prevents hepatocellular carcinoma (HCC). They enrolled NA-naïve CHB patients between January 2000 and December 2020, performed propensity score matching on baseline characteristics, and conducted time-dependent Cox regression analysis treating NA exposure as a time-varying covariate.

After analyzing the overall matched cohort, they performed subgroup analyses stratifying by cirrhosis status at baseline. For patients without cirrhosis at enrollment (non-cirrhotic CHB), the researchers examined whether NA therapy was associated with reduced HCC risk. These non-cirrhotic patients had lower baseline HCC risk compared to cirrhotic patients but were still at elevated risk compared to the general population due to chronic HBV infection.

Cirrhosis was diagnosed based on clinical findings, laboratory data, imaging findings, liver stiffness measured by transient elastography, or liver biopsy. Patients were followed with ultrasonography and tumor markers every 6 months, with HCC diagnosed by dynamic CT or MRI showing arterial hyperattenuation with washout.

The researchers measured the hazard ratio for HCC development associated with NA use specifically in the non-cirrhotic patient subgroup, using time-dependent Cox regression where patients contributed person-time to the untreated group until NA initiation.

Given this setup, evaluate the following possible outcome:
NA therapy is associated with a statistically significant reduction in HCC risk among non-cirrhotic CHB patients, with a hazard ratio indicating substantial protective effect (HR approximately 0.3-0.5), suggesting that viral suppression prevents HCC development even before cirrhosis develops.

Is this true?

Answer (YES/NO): NO